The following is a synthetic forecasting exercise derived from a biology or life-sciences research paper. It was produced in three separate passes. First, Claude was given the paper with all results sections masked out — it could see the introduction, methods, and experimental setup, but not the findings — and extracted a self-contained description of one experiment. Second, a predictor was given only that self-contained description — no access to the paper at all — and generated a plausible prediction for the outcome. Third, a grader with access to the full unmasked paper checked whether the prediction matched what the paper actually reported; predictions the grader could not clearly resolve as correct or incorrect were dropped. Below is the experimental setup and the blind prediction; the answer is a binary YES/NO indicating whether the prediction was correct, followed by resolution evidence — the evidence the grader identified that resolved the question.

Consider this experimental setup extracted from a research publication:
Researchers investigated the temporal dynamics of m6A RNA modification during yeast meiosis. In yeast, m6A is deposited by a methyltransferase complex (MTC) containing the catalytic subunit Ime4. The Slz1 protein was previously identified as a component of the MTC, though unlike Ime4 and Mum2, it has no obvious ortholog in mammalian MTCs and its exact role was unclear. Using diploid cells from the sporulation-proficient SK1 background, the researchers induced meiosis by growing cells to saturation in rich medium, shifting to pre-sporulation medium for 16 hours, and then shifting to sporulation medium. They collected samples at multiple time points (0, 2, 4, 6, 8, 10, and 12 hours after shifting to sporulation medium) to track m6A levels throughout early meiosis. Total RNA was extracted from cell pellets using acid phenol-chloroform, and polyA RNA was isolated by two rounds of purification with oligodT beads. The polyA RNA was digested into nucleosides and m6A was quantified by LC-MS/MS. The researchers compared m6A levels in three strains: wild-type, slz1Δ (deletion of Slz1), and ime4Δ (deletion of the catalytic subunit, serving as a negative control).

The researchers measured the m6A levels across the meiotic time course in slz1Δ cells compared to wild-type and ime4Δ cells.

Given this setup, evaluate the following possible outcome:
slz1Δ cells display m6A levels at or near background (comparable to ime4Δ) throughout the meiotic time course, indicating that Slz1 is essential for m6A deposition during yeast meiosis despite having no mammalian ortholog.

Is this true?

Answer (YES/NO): YES